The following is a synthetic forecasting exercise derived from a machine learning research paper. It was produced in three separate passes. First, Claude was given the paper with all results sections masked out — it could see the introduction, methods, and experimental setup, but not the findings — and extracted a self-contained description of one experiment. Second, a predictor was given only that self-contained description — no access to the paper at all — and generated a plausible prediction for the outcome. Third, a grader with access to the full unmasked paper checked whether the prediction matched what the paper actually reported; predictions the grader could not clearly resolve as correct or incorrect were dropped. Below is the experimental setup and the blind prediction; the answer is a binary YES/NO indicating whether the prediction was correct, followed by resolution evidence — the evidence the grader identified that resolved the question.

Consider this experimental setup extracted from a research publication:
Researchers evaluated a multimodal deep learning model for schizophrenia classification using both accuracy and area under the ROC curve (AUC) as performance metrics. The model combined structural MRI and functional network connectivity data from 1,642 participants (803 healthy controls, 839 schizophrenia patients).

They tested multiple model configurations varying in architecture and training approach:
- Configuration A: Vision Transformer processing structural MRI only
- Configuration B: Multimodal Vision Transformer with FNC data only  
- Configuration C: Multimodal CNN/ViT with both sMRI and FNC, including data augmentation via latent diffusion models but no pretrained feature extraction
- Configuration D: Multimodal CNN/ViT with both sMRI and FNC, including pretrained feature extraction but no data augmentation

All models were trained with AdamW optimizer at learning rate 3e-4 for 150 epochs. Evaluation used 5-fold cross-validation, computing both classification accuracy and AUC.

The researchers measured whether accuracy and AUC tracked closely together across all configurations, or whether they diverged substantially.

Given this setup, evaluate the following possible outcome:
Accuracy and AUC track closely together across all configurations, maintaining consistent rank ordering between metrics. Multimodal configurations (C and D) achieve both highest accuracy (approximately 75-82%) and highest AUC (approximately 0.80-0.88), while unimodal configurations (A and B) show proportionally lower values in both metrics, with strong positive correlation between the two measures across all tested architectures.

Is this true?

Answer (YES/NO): NO